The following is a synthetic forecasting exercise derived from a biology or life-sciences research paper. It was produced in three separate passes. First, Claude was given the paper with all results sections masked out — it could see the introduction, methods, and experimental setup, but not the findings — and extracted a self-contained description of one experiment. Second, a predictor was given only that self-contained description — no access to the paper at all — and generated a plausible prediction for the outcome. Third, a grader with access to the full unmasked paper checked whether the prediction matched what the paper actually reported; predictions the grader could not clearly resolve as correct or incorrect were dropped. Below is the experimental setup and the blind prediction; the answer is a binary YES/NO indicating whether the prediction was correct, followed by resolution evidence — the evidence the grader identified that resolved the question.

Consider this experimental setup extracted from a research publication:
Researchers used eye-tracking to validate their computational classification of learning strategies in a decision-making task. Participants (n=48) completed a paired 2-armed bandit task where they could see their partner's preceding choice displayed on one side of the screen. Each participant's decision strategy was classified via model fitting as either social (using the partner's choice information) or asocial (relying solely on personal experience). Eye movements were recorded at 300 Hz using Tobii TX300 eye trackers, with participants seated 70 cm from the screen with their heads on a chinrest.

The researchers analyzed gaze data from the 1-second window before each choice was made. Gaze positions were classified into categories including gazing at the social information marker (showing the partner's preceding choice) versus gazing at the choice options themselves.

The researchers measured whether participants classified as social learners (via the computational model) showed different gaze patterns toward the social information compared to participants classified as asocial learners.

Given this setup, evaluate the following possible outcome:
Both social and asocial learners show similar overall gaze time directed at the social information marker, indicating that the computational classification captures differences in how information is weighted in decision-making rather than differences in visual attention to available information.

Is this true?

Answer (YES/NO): NO